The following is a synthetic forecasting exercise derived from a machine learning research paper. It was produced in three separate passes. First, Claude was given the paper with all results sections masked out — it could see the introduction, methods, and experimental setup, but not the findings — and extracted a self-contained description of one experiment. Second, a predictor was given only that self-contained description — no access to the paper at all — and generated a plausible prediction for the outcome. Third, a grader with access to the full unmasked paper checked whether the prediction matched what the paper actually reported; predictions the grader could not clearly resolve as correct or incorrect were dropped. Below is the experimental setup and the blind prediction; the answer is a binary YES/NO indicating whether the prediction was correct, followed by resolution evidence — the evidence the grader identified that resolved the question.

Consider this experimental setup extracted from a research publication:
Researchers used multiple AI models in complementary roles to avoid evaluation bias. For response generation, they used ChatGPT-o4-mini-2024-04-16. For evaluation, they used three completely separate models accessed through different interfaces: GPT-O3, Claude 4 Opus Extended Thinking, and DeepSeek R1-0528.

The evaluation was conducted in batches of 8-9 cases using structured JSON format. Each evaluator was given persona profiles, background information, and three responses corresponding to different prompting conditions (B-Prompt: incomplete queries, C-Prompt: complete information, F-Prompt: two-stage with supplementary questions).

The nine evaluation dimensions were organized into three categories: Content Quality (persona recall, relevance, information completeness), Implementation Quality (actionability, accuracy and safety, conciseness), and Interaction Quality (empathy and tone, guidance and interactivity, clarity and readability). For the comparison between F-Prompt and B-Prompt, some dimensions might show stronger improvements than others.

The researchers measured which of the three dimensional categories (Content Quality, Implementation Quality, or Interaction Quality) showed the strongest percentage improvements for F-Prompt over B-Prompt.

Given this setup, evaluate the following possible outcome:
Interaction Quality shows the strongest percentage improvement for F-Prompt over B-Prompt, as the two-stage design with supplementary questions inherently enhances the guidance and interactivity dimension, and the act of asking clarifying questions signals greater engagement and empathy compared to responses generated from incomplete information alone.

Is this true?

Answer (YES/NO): NO